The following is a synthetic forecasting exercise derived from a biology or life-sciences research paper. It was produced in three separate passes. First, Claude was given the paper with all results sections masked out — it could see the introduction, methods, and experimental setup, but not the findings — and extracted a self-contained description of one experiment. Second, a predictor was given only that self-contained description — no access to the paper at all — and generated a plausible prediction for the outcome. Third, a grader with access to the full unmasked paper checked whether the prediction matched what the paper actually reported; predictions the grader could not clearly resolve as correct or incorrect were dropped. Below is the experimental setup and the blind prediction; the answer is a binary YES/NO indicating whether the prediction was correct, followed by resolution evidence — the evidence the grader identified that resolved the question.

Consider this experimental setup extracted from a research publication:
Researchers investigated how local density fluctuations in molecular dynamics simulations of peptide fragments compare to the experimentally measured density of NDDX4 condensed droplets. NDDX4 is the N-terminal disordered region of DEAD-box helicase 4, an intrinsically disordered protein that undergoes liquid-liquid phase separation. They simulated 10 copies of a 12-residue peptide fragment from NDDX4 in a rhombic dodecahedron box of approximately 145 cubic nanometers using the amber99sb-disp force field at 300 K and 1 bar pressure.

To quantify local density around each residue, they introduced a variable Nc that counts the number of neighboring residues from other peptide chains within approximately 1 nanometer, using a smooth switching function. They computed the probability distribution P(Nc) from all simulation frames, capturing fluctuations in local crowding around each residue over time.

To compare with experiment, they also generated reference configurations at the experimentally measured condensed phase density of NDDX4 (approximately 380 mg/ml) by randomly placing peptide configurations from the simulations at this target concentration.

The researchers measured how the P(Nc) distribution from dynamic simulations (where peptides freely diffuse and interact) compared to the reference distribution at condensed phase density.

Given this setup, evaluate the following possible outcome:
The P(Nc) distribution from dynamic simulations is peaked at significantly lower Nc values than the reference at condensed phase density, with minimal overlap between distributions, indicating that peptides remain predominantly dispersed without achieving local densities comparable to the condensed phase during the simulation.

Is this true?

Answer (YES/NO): NO